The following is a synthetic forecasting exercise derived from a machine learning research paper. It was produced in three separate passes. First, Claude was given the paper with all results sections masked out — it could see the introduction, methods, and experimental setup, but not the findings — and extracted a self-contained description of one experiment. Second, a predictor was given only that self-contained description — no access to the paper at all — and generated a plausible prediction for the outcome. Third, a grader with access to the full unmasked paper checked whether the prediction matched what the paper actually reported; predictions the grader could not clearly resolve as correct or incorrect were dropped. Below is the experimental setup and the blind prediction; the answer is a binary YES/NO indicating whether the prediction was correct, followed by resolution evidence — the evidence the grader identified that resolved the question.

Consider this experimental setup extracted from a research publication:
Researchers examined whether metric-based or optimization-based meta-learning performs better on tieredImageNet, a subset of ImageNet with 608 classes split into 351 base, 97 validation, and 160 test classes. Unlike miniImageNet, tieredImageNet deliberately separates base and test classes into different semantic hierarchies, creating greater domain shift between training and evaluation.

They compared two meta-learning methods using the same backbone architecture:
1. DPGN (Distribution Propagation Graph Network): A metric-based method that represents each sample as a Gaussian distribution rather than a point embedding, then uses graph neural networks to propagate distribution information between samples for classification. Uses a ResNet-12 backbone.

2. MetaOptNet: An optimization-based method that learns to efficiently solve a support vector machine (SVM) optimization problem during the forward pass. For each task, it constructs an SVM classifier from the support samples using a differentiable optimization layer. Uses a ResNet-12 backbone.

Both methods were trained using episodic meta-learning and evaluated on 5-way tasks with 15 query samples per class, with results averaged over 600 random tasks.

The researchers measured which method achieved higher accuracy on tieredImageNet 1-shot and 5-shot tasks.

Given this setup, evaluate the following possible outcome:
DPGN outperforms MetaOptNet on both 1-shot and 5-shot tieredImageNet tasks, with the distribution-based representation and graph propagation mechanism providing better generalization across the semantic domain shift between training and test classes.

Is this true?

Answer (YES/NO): YES